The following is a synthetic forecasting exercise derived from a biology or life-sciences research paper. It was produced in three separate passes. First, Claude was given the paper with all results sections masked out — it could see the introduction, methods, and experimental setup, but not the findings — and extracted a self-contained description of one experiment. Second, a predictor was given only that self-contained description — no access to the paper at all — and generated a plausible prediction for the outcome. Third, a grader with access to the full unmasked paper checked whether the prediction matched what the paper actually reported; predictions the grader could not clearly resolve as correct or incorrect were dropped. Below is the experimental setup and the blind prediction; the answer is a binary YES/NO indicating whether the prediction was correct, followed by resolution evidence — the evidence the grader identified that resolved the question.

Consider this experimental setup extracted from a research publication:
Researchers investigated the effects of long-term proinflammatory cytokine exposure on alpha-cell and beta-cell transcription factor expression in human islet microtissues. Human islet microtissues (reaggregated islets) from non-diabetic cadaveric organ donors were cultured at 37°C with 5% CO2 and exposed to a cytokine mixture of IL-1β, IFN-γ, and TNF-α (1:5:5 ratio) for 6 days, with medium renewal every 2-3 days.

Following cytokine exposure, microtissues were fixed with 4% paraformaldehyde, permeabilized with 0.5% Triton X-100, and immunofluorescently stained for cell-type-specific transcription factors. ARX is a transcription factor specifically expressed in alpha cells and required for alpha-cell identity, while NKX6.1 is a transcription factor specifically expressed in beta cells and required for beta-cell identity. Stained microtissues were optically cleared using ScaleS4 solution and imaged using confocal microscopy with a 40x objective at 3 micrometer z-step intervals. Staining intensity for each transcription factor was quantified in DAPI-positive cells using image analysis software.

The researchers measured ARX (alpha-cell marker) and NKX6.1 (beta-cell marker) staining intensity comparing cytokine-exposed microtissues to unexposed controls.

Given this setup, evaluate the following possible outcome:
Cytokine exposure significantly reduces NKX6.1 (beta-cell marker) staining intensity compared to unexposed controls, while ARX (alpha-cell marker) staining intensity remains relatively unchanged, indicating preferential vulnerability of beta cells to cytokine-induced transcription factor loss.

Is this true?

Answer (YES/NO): NO